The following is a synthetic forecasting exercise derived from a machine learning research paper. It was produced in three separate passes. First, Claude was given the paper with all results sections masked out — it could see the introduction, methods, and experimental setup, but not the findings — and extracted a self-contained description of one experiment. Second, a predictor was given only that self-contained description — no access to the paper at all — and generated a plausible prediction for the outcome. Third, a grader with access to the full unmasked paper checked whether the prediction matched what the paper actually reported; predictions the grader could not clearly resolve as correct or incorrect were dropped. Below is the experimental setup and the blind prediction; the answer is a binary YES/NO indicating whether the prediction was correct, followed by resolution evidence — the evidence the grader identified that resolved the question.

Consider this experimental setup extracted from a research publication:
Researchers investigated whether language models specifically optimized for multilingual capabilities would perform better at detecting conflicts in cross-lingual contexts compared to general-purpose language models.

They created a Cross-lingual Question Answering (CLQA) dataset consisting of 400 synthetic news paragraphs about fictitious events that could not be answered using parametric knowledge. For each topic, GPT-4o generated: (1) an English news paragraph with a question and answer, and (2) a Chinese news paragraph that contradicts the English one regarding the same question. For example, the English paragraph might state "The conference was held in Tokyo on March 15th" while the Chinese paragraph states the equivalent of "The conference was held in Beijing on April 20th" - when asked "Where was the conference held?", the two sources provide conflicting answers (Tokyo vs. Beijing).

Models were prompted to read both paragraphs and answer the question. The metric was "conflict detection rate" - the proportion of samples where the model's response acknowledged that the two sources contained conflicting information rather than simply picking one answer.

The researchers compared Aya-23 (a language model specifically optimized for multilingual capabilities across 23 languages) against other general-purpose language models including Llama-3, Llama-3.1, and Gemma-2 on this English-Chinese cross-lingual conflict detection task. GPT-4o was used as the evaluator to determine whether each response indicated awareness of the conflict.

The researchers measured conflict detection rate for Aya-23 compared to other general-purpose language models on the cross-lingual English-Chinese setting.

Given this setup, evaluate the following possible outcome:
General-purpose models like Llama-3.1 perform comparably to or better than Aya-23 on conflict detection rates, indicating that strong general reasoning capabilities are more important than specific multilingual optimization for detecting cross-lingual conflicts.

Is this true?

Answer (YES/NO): YES